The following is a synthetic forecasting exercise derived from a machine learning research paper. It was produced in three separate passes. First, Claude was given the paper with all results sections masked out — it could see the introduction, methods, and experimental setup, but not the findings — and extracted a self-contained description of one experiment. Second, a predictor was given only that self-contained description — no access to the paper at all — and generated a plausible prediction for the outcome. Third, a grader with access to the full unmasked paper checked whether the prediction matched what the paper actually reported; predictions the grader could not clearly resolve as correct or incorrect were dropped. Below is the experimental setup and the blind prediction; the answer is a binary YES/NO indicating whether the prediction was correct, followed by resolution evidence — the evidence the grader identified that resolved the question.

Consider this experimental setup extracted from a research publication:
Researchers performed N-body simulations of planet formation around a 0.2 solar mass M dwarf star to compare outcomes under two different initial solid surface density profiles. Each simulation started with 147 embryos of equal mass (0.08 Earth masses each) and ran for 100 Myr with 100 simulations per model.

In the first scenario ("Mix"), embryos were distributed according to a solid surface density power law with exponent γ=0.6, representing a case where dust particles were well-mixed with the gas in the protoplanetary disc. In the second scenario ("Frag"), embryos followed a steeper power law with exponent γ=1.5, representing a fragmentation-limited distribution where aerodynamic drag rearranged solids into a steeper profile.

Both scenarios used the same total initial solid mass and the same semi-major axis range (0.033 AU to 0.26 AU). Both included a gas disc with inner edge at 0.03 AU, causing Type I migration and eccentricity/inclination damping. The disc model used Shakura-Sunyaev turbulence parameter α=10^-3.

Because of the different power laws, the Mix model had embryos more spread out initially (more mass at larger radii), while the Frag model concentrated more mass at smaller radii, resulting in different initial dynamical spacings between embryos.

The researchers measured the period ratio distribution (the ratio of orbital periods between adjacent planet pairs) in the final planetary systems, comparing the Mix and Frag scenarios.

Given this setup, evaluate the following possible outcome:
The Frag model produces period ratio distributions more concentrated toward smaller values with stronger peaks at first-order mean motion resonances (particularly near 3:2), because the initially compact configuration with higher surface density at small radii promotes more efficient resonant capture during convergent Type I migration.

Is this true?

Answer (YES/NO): NO